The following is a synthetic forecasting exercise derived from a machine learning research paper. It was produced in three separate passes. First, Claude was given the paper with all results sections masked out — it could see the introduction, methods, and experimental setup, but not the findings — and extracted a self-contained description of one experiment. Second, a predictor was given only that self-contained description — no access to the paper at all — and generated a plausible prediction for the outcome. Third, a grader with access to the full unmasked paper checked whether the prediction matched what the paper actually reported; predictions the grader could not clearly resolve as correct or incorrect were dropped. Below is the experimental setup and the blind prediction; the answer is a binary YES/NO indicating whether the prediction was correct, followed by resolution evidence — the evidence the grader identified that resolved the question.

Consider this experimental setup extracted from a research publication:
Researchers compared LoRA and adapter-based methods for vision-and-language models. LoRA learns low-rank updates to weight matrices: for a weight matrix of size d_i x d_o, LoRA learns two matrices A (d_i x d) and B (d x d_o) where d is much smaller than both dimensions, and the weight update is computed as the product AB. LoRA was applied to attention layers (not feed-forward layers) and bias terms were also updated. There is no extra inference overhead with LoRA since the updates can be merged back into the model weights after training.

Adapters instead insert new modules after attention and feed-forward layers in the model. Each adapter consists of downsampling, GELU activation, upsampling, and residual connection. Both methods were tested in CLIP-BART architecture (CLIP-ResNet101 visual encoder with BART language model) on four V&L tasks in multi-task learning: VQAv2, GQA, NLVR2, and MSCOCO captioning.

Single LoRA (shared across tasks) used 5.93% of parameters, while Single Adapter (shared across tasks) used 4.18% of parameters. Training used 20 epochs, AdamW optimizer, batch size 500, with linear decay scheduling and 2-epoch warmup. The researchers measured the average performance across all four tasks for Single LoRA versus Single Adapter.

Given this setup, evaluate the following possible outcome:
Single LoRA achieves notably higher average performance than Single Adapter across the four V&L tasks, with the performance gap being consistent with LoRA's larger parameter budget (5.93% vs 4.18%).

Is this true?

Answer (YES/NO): NO